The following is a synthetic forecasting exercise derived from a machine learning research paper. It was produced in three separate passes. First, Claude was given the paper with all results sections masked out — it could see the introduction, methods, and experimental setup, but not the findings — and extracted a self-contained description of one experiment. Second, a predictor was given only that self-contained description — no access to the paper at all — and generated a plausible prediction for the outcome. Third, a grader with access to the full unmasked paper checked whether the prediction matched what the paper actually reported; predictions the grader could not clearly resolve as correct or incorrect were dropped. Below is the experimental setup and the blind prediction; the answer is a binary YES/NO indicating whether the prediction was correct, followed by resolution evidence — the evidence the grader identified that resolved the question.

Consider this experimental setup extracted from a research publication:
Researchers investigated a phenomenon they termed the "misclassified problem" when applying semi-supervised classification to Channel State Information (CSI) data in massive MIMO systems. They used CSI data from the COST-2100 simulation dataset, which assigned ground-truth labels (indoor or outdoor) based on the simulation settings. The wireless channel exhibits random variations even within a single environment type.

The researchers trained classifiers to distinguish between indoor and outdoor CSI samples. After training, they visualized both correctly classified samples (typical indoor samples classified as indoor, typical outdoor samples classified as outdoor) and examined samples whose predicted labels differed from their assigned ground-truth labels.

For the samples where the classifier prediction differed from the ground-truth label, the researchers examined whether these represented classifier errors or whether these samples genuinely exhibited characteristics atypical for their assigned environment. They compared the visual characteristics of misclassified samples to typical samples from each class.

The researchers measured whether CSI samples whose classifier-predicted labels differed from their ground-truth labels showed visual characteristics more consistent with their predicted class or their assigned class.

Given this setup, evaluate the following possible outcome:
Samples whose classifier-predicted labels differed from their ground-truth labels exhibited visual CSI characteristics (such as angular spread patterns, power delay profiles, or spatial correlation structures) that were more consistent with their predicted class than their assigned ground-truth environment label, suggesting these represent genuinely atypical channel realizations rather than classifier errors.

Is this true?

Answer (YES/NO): YES